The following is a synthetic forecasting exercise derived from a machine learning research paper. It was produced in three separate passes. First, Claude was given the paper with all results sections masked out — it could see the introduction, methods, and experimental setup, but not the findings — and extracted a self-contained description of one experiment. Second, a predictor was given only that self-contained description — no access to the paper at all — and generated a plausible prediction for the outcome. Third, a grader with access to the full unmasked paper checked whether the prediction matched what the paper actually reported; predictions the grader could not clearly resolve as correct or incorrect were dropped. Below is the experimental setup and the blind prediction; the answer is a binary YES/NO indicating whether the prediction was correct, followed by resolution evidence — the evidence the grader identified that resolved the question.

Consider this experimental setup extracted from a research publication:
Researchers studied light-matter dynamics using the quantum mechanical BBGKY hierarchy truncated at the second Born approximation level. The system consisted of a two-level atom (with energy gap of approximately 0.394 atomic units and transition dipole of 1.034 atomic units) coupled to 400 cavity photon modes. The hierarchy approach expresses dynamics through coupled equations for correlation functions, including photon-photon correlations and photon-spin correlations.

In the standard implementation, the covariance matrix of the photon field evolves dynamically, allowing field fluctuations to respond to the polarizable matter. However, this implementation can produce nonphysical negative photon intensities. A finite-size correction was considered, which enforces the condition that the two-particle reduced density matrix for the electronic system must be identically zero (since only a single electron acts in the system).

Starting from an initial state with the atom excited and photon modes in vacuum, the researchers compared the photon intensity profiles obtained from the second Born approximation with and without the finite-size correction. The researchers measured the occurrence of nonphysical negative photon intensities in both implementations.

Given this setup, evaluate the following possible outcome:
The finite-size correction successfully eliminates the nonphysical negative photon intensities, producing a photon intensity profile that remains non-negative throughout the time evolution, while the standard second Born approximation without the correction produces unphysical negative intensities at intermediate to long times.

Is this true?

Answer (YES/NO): NO